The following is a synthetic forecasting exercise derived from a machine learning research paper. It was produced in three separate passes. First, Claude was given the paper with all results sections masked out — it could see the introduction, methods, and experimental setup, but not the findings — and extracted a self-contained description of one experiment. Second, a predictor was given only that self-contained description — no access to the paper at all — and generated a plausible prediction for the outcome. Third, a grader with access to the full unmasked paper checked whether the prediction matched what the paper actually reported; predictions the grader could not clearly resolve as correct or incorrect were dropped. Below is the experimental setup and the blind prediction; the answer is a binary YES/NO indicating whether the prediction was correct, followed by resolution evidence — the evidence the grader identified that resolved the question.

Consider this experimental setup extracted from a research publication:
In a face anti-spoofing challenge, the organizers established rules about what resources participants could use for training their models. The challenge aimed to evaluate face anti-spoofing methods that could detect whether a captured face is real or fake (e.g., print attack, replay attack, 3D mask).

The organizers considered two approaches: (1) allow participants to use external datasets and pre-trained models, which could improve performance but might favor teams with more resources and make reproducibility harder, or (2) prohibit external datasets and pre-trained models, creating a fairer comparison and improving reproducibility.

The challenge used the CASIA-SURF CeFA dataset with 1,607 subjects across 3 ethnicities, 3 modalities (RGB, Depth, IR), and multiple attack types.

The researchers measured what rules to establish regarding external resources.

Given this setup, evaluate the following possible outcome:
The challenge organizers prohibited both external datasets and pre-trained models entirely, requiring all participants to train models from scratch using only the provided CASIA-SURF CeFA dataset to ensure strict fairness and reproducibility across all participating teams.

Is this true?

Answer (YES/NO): YES